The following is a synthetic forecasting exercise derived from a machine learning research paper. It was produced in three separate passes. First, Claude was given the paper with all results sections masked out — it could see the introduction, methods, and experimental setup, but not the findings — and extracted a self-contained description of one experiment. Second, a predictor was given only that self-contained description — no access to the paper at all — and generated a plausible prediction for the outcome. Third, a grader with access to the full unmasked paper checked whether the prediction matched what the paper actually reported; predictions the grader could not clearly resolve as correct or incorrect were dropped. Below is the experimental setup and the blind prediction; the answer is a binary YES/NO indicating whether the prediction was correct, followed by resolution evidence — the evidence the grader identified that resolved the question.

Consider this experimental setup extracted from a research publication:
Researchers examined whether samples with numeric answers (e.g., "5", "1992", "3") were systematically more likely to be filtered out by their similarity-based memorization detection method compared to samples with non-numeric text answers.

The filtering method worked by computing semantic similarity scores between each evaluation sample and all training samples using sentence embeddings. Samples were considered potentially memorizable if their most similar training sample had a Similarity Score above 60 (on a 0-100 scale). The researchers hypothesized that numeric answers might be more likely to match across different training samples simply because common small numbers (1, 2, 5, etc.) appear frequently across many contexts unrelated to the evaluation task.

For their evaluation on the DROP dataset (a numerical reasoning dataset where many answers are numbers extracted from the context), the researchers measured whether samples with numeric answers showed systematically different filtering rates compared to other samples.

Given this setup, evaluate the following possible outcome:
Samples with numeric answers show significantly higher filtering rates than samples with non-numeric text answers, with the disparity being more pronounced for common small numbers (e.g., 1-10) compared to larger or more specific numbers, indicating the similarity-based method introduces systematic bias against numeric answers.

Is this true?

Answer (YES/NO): YES